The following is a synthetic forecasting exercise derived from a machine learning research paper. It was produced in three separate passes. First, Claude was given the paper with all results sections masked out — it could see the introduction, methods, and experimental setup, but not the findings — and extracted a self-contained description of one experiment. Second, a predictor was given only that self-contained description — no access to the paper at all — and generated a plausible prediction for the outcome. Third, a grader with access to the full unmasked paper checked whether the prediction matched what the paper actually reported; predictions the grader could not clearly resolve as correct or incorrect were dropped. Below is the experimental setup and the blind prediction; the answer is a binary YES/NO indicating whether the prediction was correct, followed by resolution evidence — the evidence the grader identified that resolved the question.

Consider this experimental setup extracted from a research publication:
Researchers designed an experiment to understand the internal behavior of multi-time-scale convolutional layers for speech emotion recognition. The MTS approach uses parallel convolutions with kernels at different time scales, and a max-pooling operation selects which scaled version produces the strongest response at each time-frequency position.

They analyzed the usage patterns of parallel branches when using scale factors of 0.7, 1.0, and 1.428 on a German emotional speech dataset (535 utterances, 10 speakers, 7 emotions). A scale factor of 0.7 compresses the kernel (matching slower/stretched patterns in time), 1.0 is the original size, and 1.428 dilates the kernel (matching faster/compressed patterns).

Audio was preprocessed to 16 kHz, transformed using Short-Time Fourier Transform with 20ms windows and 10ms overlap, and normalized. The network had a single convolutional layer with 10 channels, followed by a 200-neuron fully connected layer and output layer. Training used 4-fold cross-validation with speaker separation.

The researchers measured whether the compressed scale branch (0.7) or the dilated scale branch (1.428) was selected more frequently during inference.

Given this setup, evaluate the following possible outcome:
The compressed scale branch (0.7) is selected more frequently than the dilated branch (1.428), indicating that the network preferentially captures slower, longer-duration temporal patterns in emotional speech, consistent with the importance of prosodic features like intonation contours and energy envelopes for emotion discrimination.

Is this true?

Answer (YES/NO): NO